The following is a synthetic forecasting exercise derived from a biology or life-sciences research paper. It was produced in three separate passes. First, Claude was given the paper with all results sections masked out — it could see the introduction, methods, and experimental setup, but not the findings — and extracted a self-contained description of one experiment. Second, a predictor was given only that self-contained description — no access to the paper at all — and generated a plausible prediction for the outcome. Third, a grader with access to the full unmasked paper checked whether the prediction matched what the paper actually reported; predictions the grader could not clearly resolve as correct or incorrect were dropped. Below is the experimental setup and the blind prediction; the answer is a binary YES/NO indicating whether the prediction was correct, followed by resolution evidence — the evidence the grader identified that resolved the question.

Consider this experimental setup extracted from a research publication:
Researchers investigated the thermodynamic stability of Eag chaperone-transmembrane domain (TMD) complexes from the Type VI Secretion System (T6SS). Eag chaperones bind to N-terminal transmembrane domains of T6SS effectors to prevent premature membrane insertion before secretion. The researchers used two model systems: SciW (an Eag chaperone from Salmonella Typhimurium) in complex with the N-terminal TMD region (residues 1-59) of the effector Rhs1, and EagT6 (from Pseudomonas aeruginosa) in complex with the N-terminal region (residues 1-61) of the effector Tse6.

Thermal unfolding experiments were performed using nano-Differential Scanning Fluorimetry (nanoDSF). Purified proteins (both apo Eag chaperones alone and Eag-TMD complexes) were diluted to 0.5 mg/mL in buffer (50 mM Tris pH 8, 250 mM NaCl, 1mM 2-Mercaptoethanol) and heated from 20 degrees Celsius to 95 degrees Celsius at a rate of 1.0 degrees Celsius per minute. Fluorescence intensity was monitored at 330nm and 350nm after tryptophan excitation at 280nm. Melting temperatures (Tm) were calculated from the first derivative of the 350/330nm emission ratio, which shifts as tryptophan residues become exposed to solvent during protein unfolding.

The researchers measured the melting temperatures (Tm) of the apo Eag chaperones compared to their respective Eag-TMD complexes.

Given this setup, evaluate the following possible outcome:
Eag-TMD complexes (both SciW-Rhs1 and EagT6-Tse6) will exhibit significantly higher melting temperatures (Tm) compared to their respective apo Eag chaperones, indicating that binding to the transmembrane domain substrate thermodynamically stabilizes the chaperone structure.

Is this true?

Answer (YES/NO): YES